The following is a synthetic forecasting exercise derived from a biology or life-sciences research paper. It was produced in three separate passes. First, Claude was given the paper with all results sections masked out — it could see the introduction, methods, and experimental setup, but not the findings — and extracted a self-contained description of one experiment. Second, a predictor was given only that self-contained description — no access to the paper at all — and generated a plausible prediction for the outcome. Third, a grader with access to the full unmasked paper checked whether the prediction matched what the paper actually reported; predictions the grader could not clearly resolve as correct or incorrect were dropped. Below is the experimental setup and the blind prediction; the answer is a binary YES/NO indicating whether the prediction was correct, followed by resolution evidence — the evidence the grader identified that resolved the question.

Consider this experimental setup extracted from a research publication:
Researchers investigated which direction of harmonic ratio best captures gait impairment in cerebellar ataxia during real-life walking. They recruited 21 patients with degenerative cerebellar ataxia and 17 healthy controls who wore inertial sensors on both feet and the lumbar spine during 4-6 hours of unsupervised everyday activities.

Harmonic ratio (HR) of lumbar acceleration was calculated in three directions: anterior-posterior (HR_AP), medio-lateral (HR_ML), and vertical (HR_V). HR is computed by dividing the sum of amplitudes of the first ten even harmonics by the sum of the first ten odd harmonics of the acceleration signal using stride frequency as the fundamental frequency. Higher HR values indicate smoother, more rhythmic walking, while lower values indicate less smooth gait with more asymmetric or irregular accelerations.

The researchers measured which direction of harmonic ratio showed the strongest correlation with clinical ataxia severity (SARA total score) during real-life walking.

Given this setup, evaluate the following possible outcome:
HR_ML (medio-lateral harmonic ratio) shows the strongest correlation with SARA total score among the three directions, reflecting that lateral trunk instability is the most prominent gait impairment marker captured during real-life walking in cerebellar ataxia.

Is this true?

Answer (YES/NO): NO